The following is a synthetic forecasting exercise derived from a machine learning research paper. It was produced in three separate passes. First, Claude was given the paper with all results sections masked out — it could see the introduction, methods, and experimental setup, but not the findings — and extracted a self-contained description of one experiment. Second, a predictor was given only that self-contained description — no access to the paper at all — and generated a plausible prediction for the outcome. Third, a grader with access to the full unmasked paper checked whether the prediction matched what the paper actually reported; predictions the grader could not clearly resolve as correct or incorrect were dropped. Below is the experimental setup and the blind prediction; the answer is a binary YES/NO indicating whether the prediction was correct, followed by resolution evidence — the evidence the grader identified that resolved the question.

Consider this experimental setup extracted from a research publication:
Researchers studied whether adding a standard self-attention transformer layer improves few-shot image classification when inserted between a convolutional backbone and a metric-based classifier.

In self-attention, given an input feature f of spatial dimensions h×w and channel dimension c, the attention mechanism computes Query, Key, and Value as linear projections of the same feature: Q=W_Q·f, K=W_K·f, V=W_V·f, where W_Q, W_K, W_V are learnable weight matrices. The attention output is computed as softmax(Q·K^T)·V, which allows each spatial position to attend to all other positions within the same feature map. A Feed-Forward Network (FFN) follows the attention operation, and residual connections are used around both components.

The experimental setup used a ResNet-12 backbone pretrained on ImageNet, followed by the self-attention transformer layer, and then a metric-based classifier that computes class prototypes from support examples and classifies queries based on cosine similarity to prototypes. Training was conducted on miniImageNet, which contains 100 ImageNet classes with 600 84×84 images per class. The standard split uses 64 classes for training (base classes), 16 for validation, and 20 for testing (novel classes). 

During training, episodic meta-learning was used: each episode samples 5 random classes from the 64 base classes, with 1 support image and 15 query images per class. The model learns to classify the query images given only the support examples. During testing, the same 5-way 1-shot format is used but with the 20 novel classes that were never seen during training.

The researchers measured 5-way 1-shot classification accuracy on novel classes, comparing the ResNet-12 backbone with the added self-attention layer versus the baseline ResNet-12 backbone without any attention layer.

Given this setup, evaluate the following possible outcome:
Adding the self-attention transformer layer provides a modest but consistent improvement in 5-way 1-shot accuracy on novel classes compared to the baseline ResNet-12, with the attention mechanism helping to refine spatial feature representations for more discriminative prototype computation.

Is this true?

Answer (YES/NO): NO